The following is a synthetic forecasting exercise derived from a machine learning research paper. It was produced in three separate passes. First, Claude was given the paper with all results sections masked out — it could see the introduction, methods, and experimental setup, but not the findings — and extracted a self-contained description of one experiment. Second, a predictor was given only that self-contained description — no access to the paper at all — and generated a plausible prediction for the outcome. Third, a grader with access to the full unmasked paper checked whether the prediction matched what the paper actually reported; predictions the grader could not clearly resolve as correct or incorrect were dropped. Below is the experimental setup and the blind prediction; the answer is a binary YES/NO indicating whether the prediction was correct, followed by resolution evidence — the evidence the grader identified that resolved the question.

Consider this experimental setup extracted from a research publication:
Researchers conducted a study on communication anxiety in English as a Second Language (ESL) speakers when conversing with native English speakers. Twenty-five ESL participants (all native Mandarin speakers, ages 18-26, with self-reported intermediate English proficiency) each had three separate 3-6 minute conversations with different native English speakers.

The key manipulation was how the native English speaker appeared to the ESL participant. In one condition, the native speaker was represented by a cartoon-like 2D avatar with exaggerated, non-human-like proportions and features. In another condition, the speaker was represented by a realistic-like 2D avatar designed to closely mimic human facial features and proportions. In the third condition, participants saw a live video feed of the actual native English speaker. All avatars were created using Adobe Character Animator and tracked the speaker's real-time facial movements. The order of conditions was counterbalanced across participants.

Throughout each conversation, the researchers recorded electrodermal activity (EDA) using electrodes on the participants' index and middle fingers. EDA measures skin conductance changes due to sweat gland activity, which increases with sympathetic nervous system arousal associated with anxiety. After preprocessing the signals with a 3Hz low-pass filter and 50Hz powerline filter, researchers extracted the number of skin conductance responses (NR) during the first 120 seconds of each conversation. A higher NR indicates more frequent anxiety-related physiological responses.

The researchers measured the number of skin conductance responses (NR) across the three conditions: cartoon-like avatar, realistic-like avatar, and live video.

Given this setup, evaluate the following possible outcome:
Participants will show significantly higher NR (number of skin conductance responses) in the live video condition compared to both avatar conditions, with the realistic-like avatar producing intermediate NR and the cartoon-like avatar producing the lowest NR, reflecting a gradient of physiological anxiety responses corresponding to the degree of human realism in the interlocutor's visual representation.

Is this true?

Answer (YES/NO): NO